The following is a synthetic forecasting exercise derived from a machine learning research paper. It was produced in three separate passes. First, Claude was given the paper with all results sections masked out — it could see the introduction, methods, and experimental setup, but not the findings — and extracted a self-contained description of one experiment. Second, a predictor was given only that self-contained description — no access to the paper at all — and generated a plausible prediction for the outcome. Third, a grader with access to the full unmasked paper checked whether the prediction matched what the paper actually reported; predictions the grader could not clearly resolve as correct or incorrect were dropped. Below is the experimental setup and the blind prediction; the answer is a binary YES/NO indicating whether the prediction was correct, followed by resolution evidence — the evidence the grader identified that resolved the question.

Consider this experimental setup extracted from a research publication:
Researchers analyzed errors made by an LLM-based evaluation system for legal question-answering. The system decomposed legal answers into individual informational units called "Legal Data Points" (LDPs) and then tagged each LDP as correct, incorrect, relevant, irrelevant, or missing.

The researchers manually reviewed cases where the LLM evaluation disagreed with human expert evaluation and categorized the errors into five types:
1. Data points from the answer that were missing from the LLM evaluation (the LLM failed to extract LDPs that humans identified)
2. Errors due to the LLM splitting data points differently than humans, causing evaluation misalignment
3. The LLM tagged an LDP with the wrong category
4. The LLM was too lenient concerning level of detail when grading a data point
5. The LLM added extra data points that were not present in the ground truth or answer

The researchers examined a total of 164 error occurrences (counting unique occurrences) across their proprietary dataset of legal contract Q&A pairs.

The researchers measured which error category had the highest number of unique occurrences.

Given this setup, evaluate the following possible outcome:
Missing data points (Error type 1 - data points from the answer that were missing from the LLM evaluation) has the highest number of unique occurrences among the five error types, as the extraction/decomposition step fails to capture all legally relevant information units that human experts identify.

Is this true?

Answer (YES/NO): NO